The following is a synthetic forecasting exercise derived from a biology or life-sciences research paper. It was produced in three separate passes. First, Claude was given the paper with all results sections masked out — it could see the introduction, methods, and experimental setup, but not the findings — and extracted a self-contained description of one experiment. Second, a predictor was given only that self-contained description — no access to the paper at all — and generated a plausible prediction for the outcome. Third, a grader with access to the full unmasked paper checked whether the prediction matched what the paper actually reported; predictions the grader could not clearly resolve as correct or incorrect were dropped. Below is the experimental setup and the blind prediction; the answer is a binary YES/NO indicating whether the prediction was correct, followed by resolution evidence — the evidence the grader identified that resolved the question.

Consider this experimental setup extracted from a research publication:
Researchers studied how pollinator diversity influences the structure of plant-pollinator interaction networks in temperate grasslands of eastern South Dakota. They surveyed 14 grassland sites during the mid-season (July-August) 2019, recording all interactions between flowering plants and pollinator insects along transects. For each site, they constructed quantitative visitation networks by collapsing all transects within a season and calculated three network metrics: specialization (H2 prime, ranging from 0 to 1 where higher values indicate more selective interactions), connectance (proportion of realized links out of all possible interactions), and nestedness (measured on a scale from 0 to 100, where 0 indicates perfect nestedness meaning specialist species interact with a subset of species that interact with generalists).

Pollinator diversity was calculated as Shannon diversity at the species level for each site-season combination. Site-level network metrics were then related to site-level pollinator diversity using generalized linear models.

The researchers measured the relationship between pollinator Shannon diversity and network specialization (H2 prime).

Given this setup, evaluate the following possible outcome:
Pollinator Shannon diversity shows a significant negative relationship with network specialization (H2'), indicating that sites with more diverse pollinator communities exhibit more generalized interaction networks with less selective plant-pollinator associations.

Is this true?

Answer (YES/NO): NO